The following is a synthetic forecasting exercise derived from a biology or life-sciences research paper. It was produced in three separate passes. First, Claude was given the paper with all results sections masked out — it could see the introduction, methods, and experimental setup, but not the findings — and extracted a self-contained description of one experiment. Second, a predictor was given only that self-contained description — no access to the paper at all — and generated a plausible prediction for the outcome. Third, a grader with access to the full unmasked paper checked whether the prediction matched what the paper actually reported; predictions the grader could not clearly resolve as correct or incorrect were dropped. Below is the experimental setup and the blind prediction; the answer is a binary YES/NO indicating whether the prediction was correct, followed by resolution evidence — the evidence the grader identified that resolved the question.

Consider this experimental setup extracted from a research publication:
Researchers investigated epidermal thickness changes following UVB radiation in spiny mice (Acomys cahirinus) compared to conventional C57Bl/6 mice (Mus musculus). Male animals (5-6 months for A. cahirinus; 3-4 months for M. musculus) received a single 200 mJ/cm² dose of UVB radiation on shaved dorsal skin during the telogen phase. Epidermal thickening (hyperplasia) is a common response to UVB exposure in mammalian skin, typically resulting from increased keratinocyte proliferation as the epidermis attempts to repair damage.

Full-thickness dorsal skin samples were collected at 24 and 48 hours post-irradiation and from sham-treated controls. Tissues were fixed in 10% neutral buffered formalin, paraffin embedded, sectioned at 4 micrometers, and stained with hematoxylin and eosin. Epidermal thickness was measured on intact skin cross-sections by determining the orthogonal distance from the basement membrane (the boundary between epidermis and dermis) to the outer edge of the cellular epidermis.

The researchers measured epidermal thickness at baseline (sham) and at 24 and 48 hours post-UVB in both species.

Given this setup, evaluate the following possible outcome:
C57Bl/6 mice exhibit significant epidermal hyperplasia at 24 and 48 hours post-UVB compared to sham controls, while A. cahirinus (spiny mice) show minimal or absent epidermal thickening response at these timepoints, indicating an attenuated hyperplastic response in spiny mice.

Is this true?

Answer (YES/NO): NO